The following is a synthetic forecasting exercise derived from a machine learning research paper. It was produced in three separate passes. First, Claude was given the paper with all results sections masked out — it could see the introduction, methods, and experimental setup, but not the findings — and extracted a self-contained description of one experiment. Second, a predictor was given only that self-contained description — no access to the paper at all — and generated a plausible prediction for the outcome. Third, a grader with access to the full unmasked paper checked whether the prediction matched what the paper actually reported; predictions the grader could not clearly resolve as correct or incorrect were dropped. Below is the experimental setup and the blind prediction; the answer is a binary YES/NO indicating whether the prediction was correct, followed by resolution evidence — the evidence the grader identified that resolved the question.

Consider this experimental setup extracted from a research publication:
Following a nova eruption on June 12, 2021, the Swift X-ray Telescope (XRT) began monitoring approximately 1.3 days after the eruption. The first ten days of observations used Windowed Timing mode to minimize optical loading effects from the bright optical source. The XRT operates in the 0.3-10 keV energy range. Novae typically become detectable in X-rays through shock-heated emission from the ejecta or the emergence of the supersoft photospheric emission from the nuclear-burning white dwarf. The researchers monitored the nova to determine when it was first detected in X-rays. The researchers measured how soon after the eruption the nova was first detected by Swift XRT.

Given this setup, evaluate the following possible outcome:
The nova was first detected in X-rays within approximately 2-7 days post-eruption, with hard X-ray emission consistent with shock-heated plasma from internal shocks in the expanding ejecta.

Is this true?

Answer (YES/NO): YES